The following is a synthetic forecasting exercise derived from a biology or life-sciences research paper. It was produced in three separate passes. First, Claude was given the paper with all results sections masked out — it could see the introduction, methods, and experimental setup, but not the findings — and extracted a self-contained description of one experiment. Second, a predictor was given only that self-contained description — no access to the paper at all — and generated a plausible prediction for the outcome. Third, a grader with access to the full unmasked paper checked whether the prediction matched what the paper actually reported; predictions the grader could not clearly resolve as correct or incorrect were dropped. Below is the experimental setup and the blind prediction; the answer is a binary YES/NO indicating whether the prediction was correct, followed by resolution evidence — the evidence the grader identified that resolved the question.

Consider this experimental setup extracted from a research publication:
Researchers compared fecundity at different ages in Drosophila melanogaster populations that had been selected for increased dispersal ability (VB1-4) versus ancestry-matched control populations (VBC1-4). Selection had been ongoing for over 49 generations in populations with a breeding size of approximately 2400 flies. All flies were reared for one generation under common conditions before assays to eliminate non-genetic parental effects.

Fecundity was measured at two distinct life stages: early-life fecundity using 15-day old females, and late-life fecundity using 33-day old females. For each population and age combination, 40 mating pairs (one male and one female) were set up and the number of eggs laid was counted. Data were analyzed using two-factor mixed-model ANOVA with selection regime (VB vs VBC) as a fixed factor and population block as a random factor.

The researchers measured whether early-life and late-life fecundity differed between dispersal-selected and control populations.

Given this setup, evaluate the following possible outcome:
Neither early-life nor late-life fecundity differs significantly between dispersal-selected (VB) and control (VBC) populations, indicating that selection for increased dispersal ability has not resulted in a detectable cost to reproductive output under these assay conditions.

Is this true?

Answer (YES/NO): YES